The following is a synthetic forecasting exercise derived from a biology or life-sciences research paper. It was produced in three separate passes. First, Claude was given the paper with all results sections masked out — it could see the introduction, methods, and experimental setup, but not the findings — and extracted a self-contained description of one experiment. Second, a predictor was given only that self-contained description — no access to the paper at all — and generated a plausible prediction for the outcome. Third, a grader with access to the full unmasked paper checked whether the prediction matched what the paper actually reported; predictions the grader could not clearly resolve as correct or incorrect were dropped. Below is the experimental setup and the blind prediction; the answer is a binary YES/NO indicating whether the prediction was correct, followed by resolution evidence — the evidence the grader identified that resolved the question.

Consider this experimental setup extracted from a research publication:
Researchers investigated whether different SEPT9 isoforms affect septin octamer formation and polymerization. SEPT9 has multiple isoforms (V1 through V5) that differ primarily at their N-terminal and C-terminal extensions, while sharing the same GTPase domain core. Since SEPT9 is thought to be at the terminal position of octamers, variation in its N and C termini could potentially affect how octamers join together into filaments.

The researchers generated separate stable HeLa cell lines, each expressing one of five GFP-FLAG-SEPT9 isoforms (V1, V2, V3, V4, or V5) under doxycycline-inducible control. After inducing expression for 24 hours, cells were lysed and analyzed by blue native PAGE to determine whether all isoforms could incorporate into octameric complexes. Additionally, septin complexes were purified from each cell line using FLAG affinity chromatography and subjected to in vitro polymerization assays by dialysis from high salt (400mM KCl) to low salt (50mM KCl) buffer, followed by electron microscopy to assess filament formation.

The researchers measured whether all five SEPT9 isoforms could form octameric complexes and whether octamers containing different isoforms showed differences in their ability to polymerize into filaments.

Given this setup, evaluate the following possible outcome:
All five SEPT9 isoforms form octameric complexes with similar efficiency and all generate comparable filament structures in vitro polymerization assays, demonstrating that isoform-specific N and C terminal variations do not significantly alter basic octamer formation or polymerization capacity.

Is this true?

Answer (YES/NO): NO